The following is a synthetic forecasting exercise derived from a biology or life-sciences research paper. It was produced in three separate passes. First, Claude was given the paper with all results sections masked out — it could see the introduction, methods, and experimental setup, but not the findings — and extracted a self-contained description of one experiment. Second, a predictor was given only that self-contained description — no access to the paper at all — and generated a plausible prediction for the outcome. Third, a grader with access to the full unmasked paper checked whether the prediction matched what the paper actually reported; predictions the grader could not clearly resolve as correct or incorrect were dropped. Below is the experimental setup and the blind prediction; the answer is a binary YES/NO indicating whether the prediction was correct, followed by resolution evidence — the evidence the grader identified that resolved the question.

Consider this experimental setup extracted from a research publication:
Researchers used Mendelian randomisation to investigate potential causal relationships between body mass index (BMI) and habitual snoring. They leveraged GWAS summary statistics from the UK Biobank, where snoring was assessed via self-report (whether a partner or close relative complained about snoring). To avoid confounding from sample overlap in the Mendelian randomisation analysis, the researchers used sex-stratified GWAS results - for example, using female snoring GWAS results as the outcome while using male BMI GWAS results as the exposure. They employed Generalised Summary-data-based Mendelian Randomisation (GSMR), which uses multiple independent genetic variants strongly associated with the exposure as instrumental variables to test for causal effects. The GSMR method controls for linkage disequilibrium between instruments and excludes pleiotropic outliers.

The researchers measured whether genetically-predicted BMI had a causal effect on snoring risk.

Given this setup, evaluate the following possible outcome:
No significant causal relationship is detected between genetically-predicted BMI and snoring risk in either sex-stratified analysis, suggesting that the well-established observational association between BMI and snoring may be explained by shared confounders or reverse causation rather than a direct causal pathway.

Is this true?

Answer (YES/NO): NO